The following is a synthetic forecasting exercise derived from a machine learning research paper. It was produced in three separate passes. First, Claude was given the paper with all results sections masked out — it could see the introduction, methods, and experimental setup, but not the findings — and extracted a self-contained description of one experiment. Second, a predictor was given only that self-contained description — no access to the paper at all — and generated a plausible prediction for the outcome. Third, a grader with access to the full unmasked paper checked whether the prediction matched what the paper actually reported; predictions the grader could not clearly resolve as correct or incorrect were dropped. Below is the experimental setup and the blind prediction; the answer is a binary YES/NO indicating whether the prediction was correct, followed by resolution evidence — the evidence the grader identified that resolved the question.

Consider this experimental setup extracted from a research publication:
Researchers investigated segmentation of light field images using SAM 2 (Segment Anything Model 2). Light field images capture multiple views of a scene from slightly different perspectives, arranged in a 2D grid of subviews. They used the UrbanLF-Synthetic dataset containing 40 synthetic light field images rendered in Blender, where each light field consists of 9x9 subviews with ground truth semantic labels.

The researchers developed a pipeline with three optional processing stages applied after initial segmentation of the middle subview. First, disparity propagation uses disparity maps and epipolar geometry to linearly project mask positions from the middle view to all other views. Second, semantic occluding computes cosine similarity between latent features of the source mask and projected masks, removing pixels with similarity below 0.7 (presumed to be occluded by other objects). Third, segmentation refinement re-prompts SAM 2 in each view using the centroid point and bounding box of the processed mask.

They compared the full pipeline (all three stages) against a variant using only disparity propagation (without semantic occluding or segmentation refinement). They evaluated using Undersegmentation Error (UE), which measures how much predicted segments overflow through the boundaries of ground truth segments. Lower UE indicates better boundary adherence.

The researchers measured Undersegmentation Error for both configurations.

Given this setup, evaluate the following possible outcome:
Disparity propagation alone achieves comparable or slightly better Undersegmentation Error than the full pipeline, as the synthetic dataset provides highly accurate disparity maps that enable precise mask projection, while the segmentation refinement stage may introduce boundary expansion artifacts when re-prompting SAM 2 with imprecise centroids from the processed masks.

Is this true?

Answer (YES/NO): NO